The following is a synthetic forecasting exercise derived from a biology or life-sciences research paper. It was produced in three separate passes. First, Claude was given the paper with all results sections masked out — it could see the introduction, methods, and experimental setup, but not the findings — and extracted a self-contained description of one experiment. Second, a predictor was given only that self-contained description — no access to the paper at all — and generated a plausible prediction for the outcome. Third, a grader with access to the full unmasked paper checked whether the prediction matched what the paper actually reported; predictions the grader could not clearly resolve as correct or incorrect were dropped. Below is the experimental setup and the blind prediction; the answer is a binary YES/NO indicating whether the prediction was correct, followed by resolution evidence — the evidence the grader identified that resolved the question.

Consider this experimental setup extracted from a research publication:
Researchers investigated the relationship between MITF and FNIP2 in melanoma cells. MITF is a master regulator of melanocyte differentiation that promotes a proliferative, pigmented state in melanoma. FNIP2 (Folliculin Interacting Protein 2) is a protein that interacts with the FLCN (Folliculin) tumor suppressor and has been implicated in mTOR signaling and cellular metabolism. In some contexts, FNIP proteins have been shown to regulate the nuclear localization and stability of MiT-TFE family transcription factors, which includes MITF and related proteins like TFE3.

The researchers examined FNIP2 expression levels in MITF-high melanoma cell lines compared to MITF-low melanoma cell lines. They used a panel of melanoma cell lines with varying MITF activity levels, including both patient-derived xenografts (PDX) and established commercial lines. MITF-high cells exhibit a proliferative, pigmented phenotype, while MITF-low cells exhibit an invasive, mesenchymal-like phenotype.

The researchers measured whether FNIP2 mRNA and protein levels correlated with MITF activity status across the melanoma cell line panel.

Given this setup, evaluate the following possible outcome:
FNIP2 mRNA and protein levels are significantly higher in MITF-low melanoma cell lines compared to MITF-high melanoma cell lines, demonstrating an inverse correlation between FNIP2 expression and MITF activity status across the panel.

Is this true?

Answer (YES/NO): NO